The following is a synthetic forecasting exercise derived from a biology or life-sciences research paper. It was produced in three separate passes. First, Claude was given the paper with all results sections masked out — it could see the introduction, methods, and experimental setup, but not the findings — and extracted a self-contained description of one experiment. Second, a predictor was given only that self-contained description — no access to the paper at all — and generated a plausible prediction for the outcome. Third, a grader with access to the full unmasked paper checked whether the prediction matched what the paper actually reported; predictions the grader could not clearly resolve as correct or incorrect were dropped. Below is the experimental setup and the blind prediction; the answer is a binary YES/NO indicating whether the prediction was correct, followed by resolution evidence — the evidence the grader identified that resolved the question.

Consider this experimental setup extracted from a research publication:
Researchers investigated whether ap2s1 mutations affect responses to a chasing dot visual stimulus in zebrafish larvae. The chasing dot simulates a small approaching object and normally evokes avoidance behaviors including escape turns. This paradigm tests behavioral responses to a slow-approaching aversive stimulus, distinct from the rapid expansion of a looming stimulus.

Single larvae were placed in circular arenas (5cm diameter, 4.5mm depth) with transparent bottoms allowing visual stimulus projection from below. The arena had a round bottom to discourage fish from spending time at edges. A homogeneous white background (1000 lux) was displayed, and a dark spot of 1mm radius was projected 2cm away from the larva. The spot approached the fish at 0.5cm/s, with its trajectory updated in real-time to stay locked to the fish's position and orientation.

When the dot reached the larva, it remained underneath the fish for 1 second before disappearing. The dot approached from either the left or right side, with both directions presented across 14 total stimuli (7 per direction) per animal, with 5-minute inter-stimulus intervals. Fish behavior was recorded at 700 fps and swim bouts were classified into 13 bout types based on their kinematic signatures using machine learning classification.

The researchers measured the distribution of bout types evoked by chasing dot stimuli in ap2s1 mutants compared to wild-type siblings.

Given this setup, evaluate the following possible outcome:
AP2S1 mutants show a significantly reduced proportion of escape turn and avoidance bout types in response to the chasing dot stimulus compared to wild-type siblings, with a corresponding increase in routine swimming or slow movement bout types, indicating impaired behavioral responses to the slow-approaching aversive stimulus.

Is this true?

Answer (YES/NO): NO